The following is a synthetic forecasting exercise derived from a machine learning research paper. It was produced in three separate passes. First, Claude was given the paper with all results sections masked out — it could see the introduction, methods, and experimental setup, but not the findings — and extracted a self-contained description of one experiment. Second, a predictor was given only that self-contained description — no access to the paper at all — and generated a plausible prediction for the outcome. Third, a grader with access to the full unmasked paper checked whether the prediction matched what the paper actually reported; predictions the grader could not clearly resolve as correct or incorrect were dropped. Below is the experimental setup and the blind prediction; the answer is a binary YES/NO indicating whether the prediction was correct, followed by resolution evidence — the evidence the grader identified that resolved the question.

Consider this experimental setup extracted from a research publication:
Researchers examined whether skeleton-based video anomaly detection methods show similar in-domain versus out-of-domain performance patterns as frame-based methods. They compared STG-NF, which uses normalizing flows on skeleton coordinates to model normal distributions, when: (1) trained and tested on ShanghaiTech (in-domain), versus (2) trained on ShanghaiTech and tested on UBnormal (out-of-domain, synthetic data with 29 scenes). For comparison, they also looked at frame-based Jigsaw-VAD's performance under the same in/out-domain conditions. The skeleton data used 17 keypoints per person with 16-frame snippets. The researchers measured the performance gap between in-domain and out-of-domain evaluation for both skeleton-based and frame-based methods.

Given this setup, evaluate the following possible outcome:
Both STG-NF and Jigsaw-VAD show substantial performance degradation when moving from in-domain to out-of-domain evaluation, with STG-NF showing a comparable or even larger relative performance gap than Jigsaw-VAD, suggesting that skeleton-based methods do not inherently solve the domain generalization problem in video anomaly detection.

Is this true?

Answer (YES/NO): NO